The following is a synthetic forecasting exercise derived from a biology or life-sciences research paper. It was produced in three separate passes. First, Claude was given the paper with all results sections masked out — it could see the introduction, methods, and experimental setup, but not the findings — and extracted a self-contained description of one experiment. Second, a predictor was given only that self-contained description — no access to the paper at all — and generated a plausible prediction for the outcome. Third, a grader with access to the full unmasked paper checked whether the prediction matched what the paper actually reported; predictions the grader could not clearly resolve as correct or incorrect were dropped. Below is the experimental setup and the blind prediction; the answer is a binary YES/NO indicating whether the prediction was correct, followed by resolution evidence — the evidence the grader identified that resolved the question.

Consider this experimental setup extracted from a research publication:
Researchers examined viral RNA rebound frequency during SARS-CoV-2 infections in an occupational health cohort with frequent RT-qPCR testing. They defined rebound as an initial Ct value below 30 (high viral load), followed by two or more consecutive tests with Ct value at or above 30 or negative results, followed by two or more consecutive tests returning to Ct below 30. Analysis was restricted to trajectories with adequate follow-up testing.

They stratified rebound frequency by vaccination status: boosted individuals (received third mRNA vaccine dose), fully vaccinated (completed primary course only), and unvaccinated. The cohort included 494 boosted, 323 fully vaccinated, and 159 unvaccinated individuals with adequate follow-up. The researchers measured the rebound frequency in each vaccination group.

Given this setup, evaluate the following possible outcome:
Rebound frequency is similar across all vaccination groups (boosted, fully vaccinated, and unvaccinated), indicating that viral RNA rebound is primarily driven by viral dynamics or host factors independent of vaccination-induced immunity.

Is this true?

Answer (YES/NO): NO